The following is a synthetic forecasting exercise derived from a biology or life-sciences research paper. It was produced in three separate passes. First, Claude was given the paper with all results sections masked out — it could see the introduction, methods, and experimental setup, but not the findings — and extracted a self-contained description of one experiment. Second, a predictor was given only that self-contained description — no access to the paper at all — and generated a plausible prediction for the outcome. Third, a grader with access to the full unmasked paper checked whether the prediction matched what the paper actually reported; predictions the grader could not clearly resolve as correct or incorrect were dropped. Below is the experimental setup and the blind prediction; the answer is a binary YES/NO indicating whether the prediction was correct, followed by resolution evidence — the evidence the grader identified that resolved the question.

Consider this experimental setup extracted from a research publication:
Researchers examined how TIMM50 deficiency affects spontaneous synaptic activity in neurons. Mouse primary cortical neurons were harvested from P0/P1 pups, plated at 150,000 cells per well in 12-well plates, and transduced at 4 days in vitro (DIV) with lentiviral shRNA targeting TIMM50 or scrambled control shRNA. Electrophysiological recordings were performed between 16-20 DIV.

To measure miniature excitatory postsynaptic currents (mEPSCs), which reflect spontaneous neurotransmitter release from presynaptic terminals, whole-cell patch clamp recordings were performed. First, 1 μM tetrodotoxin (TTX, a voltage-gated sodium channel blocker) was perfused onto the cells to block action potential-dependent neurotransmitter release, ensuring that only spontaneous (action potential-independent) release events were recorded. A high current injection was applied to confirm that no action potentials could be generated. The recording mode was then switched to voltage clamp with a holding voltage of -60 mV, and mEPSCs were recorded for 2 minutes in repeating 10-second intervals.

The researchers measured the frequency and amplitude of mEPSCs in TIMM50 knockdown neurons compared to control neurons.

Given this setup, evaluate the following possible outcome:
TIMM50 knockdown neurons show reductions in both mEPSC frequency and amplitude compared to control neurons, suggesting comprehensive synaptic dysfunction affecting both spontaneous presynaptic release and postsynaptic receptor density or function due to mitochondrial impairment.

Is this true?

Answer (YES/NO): NO